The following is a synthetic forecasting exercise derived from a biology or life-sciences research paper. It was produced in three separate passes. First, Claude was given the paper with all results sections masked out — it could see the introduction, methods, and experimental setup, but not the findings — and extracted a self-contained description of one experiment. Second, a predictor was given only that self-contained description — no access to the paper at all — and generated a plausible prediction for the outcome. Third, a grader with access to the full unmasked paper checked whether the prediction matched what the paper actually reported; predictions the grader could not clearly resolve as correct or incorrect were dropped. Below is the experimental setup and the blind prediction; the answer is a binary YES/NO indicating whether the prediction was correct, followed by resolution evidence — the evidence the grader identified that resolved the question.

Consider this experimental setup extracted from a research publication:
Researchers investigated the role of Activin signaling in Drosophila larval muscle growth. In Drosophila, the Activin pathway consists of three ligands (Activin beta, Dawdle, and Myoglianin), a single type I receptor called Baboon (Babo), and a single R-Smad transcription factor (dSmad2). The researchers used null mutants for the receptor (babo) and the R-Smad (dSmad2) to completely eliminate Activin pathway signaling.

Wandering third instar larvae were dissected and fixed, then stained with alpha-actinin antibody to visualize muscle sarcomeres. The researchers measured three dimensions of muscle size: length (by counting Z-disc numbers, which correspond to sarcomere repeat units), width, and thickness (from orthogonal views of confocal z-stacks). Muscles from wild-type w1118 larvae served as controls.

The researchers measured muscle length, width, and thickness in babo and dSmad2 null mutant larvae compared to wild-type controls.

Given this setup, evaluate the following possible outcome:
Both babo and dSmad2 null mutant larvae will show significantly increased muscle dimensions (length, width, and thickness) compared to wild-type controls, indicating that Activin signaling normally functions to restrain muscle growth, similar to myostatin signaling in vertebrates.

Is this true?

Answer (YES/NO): NO